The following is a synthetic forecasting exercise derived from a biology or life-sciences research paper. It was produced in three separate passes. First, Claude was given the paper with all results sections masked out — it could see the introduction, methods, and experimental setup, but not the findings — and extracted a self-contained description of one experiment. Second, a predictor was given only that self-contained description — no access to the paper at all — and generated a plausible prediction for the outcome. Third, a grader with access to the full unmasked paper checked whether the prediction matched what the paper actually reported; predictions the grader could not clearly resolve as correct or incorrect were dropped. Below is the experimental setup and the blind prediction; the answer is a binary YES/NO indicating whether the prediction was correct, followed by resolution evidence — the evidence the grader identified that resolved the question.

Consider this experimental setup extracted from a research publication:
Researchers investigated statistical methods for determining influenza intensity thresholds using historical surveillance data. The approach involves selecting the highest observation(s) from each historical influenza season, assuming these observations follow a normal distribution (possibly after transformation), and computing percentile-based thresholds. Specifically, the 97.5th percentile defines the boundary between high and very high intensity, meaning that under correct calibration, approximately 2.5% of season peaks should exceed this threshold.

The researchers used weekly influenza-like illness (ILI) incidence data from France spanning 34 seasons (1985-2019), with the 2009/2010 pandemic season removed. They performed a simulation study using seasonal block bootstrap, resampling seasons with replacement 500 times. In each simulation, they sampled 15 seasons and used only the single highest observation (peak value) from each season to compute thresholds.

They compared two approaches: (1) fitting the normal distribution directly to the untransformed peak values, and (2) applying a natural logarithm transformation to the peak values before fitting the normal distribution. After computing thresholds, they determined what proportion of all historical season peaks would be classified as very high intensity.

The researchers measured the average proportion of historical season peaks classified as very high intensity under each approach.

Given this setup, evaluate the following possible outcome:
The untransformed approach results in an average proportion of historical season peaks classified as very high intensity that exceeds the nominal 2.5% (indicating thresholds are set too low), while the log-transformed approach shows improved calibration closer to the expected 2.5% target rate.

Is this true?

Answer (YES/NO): YES